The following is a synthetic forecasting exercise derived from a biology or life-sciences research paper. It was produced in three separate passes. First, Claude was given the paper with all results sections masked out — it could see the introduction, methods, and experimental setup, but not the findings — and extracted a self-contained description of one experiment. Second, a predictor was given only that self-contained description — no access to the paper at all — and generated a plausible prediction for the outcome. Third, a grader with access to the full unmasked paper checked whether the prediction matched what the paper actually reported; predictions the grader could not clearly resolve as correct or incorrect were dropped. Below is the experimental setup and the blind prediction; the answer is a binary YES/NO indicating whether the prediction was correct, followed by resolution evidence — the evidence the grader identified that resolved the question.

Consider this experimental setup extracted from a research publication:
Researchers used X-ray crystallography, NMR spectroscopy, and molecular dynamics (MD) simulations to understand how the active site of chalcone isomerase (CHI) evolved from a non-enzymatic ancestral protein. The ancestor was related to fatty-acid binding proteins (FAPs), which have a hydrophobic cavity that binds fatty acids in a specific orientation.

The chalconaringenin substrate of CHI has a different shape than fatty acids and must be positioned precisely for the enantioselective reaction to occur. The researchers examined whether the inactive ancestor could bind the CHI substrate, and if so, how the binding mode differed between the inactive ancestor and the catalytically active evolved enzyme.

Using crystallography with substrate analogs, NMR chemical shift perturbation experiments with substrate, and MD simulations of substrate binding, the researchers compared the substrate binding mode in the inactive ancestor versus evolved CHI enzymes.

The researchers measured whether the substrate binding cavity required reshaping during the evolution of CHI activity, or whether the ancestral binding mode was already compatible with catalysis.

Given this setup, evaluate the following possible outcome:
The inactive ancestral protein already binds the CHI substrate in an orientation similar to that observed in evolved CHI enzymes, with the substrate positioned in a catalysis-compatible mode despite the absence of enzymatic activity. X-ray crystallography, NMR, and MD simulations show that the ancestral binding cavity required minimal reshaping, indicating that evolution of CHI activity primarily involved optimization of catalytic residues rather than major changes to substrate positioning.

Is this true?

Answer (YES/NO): NO